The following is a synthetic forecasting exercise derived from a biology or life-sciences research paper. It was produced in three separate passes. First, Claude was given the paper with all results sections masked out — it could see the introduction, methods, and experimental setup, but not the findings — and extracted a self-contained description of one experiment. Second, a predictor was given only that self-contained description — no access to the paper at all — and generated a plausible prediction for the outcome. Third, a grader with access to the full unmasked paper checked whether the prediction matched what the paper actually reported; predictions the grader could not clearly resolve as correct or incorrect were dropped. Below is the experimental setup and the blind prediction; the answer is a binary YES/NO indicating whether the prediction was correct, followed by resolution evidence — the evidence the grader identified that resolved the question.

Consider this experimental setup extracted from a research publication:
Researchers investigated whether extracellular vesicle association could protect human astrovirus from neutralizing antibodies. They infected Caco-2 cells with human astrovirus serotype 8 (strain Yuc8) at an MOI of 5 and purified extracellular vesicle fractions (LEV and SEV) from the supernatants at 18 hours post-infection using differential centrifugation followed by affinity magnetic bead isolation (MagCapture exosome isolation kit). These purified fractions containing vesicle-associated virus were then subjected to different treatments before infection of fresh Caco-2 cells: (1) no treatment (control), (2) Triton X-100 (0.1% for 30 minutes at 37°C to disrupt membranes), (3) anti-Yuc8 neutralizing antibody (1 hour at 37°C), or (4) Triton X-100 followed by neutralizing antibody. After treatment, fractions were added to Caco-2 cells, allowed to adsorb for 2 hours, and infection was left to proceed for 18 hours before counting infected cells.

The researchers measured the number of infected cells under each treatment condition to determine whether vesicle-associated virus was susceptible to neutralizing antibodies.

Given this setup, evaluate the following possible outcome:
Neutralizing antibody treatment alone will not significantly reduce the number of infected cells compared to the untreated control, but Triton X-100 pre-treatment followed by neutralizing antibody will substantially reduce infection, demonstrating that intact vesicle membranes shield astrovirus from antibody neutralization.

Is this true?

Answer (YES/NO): NO